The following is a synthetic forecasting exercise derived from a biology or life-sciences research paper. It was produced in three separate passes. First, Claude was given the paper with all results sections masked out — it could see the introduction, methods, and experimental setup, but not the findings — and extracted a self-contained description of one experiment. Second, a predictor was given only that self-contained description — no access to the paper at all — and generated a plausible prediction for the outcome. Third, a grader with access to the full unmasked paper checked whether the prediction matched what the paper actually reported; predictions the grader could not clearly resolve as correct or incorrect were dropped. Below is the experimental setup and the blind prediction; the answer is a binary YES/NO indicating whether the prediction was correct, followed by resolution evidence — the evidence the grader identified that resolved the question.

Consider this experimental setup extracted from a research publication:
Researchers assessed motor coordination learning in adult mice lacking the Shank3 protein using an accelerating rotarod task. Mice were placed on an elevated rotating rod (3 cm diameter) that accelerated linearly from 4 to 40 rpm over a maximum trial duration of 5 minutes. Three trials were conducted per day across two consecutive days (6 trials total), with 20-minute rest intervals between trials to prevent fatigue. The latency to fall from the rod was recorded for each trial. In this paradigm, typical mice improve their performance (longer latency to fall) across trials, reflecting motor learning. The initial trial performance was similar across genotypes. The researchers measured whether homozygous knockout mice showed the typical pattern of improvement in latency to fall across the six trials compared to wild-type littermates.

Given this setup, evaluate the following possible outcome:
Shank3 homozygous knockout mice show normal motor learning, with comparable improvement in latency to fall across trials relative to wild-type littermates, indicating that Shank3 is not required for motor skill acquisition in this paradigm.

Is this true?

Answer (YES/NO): NO